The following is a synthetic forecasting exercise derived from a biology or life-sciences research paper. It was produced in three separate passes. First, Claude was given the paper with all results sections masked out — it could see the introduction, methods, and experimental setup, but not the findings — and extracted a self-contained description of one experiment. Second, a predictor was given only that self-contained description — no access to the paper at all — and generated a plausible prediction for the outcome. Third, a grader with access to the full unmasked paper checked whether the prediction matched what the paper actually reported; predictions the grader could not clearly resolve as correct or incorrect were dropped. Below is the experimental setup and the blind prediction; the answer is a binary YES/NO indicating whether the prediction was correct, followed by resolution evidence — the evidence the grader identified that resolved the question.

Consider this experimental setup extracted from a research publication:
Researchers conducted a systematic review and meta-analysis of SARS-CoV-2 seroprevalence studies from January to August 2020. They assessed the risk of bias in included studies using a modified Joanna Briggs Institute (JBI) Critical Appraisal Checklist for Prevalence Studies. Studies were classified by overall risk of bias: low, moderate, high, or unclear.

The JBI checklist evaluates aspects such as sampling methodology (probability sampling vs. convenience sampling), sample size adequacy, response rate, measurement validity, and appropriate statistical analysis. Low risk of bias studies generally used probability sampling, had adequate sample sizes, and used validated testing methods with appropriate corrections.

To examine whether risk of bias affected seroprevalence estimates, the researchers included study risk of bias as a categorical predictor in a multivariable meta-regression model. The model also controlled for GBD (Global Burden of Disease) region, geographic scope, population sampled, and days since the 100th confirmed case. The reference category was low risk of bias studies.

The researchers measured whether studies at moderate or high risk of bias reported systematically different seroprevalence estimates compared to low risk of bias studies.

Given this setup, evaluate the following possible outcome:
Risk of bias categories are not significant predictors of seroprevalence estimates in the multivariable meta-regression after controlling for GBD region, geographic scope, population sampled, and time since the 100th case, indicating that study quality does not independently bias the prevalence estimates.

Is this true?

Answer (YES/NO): NO